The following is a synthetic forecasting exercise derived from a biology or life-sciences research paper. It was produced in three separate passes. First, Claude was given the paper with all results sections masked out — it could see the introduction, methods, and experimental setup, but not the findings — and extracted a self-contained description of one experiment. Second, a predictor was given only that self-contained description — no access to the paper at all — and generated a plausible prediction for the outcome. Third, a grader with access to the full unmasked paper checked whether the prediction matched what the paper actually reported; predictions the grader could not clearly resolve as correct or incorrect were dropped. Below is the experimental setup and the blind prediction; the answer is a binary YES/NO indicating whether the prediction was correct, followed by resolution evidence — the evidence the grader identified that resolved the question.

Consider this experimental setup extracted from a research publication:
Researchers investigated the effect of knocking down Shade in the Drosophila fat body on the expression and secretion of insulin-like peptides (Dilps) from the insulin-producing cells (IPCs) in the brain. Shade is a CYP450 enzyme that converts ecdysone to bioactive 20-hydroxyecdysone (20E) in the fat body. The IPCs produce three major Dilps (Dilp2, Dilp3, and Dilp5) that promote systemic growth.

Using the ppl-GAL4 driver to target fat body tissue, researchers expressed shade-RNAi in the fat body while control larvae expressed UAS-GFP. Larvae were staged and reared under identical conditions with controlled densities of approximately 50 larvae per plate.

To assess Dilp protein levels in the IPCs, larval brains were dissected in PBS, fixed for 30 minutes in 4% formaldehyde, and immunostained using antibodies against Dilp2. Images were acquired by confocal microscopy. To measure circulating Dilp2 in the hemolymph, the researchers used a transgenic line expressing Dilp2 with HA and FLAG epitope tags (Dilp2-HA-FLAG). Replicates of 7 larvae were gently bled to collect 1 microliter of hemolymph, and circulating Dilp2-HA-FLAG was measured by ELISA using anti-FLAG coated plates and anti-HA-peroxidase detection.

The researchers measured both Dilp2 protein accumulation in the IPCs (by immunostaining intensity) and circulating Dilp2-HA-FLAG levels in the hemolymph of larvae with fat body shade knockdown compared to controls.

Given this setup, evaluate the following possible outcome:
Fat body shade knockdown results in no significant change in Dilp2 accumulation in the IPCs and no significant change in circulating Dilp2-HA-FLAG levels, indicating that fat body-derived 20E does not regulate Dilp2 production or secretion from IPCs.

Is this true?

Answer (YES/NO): NO